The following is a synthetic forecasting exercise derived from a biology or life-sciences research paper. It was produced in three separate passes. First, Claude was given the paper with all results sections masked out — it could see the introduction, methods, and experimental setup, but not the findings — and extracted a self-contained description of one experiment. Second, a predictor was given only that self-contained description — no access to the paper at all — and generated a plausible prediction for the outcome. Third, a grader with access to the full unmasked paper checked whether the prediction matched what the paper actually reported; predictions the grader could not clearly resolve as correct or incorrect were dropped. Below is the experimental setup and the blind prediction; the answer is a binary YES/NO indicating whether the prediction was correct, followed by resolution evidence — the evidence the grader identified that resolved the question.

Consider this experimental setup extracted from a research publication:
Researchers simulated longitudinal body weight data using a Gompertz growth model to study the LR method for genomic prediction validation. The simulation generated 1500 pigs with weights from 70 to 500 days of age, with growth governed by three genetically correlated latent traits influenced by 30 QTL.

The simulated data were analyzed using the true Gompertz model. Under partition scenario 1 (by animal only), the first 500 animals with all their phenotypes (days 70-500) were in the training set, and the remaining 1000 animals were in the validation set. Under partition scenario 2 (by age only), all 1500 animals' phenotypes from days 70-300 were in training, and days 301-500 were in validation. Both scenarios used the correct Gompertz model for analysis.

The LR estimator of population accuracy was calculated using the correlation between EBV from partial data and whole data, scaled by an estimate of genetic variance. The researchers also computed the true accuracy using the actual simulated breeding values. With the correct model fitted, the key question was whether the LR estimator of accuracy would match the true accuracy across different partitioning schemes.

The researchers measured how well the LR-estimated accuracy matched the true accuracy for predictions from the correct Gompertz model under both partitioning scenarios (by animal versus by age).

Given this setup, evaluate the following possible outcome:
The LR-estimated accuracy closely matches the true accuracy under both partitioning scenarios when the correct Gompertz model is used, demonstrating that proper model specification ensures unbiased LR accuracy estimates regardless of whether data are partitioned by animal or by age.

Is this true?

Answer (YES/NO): YES